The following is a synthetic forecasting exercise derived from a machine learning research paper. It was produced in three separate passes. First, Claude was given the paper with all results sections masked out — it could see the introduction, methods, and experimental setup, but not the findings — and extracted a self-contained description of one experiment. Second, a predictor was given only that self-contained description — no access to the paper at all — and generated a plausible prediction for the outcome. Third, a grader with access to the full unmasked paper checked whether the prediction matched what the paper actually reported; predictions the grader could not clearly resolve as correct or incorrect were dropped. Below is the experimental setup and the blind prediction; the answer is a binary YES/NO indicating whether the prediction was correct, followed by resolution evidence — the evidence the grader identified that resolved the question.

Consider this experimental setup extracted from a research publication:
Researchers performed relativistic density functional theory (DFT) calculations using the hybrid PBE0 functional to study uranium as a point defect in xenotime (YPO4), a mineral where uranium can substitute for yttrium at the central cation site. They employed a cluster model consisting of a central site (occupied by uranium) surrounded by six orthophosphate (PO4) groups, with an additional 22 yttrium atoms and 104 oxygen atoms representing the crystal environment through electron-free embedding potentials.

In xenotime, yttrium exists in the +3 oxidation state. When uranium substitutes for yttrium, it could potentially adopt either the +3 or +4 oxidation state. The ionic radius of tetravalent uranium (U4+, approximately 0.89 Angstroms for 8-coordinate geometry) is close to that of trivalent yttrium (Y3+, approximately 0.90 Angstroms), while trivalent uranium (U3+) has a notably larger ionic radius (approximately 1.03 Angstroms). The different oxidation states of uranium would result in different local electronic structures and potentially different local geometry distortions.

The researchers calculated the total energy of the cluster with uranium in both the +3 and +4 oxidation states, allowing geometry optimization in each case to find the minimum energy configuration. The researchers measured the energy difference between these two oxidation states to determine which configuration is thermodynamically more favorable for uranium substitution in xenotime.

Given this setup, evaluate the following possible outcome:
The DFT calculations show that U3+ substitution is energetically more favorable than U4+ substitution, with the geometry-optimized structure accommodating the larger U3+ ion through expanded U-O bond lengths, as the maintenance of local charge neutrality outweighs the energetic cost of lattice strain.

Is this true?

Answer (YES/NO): YES